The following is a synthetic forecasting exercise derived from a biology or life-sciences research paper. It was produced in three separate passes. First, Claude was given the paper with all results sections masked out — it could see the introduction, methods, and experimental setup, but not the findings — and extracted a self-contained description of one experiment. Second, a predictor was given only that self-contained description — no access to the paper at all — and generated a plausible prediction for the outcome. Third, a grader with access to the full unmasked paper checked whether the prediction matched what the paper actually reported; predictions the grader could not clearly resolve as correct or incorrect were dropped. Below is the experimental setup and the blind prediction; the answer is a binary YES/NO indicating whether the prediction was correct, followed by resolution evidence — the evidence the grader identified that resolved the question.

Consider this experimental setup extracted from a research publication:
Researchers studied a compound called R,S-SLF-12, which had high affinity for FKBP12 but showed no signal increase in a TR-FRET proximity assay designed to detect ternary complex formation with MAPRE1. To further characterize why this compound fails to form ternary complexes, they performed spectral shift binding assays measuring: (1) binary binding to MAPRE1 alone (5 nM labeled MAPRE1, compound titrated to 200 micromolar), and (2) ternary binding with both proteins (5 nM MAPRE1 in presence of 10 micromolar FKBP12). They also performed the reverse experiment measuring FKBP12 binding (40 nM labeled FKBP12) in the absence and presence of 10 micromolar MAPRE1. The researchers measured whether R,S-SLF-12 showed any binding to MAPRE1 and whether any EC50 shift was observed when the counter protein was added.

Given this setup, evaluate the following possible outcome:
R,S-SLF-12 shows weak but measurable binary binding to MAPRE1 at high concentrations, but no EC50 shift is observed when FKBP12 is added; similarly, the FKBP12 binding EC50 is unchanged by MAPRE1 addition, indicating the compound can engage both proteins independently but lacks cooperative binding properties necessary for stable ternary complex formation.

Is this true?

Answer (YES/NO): NO